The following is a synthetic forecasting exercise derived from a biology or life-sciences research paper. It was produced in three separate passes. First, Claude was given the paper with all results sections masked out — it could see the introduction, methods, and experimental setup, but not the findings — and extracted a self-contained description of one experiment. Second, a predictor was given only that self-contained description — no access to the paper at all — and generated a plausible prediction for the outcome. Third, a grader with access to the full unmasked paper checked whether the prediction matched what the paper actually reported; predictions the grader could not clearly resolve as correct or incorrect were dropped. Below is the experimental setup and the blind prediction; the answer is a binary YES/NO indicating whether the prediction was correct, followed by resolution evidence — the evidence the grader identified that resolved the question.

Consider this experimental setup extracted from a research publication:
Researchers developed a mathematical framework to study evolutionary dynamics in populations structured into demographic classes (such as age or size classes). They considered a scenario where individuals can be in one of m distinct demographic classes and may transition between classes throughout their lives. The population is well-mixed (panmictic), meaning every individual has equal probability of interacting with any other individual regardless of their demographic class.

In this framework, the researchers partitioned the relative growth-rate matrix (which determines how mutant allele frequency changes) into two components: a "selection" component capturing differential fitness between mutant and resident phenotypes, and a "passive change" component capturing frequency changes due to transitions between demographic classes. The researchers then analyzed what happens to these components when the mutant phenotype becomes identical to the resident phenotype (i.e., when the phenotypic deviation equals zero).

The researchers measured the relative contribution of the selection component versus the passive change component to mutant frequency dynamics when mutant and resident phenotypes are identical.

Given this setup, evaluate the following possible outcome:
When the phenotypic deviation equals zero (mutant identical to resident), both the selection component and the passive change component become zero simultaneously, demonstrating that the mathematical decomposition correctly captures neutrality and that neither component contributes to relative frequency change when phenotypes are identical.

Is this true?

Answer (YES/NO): NO